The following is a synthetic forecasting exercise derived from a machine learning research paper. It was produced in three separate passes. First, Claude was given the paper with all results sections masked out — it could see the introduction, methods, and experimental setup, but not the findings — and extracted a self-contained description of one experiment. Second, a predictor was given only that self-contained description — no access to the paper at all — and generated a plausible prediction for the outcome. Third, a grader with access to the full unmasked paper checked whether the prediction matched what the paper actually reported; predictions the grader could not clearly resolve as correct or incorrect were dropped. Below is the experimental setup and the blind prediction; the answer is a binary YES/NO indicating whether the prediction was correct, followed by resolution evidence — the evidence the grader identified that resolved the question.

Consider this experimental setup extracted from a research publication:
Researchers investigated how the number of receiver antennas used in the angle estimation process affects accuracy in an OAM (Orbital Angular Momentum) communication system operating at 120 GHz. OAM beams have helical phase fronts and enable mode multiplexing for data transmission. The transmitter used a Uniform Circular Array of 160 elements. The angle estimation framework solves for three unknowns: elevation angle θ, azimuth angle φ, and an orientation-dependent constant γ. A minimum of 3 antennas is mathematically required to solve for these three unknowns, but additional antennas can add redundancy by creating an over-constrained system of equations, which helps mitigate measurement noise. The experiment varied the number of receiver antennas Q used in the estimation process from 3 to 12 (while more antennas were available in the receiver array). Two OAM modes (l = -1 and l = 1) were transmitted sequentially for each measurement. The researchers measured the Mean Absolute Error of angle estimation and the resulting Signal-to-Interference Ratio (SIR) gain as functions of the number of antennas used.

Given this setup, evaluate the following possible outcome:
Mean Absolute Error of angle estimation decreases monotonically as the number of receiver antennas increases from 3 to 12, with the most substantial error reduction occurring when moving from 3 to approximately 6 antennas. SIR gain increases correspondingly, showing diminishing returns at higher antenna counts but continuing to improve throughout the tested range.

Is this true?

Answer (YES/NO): NO